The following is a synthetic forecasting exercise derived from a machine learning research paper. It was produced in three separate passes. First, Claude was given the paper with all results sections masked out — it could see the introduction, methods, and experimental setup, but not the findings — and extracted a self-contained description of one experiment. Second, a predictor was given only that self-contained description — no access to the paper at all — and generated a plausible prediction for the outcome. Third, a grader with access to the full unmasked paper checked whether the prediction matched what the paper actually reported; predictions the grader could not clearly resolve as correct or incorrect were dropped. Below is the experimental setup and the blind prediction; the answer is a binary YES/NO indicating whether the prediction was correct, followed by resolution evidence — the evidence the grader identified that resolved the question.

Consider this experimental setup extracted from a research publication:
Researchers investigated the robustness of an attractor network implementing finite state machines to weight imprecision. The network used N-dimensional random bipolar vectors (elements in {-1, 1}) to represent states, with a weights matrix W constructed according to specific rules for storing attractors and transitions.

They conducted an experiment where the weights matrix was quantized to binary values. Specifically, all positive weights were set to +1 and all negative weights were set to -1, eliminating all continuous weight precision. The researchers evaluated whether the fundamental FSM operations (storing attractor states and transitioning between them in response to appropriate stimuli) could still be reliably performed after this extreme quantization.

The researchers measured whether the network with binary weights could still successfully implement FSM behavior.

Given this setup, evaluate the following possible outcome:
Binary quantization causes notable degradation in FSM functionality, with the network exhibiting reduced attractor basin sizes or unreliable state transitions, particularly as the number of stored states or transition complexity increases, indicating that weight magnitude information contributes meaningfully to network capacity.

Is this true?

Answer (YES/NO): NO